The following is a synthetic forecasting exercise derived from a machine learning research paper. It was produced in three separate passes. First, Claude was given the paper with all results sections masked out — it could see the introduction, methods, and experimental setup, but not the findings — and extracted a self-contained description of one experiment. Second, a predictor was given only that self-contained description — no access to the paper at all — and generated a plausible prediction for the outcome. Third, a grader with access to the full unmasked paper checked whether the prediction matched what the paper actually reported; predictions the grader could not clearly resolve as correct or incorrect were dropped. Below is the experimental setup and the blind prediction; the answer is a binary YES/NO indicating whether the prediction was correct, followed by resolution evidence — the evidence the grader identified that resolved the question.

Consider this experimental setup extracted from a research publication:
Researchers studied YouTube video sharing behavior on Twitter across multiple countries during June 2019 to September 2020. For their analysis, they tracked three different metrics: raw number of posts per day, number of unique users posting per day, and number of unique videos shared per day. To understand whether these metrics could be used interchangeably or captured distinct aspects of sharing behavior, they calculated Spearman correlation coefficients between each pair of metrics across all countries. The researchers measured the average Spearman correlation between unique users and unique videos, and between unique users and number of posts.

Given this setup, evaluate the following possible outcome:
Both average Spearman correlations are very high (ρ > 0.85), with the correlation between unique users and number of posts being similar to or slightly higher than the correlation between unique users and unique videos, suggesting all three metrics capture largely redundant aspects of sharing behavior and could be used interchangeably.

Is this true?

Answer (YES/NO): NO